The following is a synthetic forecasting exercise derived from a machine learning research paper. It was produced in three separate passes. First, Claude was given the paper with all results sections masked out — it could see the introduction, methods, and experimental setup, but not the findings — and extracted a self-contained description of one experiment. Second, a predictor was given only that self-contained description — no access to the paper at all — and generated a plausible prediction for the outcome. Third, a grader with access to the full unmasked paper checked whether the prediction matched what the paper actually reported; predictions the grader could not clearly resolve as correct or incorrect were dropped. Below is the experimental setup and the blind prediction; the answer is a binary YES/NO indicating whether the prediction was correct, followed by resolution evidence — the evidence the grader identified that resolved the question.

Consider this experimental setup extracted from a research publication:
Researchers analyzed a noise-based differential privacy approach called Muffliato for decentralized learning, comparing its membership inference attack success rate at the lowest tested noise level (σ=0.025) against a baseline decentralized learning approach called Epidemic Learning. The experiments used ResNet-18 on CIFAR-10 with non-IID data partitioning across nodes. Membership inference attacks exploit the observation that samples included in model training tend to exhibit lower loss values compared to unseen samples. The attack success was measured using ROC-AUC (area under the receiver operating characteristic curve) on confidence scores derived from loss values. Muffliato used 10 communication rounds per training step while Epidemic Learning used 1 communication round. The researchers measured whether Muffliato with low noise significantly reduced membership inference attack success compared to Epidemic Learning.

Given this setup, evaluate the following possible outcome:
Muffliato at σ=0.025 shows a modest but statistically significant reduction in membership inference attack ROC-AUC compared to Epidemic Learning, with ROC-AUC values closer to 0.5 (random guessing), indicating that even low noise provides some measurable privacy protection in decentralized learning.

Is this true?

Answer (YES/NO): NO